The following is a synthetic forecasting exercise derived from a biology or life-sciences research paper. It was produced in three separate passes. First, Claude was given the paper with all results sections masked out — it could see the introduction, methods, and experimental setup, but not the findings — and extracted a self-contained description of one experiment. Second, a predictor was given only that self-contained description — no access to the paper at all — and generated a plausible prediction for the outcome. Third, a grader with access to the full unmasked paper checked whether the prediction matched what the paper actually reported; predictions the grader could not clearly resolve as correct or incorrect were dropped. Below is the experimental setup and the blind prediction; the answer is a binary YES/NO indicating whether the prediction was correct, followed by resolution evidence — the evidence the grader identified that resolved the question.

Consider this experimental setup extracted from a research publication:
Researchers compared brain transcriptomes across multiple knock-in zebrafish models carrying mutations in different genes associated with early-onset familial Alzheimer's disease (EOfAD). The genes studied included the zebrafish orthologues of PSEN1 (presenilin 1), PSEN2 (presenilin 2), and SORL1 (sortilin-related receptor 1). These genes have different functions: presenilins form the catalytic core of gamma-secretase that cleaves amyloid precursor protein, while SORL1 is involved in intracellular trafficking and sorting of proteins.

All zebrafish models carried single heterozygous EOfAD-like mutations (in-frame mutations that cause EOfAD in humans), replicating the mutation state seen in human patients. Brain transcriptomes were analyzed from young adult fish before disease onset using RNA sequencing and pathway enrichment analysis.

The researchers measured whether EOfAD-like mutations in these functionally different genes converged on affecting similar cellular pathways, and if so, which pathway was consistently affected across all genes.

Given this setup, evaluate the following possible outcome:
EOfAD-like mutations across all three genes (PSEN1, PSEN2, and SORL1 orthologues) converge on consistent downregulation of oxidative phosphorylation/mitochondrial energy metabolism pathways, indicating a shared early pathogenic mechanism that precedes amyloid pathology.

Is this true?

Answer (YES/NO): NO